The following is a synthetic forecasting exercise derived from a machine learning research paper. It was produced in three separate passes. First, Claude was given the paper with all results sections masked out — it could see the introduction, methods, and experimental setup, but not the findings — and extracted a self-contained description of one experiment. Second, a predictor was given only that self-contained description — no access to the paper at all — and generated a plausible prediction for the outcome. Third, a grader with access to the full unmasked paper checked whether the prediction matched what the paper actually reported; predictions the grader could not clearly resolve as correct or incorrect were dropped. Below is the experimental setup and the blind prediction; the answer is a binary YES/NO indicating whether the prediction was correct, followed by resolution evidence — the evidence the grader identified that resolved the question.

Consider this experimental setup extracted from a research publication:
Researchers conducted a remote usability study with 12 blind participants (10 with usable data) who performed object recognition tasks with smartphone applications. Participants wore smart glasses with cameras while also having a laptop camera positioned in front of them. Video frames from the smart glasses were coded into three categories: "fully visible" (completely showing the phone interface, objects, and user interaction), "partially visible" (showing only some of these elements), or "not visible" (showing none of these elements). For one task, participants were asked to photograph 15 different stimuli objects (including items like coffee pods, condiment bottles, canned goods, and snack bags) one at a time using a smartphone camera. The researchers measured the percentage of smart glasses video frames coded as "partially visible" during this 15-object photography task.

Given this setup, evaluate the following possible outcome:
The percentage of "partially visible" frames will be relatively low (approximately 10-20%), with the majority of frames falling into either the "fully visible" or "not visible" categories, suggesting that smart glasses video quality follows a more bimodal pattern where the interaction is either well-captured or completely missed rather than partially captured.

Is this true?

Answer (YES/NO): NO